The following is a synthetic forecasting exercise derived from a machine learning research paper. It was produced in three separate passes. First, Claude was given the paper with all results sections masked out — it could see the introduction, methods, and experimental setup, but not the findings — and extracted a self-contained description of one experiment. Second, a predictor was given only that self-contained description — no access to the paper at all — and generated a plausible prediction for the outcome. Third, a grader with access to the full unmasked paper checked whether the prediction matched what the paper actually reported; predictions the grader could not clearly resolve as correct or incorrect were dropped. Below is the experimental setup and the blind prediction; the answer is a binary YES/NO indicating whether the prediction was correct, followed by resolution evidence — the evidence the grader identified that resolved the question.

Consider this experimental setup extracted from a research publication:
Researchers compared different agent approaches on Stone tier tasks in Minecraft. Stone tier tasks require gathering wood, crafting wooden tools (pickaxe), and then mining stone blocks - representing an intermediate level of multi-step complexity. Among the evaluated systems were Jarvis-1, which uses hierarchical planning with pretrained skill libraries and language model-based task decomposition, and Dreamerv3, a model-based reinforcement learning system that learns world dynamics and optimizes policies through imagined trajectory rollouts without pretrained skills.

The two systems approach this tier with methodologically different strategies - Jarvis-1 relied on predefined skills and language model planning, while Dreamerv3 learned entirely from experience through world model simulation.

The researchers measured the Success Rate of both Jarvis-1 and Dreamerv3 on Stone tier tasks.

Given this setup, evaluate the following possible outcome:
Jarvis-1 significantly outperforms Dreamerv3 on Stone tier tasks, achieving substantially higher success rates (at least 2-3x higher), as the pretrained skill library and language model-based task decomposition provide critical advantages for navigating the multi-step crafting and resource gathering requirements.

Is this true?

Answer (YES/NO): NO